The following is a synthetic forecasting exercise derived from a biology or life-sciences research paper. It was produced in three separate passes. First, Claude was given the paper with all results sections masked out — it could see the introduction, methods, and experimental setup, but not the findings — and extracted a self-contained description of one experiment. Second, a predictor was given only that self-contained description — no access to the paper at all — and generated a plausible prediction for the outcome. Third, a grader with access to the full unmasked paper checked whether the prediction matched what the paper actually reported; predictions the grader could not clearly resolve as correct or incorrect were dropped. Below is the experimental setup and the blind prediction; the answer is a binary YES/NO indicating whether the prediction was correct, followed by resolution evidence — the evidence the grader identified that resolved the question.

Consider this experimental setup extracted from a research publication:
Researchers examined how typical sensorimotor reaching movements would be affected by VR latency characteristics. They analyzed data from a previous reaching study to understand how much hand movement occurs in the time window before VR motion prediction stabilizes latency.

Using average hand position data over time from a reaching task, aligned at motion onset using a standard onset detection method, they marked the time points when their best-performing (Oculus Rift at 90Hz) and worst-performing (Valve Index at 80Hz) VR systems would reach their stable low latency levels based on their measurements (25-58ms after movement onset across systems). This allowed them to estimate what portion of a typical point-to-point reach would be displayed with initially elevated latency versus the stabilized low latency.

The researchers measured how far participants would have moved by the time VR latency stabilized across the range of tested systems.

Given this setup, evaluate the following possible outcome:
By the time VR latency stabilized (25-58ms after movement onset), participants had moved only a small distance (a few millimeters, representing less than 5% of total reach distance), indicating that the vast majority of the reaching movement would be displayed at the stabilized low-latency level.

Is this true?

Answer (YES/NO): YES